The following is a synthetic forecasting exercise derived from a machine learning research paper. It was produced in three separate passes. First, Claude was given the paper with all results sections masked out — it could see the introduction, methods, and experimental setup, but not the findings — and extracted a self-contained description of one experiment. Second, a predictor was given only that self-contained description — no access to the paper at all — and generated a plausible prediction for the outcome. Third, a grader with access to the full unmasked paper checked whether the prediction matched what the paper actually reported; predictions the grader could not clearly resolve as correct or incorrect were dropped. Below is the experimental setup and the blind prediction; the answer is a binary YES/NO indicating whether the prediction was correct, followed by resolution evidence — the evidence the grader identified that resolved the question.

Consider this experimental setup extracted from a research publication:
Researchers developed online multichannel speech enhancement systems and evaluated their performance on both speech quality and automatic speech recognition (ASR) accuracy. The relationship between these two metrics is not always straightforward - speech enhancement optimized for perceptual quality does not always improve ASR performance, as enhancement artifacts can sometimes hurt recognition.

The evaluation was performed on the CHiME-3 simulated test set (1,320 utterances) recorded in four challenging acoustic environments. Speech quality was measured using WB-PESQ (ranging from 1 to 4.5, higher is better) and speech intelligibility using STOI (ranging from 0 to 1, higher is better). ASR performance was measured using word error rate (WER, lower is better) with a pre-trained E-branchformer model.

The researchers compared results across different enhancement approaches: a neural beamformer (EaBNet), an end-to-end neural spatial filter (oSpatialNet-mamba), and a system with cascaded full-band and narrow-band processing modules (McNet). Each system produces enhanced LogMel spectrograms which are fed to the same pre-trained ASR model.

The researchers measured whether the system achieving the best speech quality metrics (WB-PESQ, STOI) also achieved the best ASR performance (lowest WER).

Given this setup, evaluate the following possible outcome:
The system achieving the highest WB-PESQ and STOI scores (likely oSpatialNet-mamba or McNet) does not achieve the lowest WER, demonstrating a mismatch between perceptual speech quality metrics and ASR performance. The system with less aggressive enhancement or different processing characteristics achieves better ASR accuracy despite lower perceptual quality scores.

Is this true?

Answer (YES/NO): YES